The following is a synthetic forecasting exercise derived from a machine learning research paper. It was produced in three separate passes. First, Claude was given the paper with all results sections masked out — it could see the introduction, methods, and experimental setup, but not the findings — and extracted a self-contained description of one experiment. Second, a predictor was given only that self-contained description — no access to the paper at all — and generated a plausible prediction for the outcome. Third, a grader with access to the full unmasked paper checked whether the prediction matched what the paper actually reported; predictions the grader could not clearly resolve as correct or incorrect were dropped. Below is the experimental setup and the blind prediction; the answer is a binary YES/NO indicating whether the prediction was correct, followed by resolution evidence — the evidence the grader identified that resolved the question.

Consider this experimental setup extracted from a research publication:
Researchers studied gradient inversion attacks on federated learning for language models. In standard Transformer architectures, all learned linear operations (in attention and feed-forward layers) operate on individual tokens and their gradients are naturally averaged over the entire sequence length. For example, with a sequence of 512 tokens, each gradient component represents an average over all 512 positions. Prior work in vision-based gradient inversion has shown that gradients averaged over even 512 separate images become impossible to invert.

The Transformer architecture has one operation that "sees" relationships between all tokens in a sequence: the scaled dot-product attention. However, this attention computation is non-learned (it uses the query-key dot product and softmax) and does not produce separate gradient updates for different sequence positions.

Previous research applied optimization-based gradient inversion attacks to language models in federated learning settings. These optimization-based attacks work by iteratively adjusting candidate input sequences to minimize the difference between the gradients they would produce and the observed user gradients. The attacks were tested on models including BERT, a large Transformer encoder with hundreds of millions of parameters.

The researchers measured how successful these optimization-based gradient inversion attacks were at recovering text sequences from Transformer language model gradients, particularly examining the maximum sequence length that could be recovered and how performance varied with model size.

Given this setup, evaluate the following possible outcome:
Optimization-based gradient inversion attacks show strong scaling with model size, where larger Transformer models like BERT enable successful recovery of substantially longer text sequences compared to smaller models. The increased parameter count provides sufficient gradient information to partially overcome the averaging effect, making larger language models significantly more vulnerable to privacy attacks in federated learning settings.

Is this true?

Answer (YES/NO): NO